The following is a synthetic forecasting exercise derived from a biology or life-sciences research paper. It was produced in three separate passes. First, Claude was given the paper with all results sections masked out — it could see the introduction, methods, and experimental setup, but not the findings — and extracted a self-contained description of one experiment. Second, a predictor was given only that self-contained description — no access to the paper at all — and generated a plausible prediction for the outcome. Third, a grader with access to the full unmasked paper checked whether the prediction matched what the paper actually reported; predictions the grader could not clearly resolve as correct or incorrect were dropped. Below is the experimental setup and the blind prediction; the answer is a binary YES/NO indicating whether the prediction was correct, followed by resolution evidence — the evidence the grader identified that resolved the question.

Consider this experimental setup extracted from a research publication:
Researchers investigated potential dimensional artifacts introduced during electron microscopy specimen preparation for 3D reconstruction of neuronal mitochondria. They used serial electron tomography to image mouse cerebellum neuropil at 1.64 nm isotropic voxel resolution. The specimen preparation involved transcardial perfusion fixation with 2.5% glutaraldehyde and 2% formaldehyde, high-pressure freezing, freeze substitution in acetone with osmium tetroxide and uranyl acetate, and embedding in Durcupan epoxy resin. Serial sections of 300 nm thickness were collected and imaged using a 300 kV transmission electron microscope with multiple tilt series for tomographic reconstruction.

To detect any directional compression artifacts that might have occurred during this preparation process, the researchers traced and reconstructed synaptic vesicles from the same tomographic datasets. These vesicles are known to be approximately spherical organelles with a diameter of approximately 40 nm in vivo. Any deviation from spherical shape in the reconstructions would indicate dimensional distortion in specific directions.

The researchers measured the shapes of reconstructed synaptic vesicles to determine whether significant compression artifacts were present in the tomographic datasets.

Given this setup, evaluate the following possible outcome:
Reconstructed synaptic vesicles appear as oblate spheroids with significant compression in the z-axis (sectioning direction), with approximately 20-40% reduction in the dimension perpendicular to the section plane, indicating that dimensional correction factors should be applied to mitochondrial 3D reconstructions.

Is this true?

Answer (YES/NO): YES